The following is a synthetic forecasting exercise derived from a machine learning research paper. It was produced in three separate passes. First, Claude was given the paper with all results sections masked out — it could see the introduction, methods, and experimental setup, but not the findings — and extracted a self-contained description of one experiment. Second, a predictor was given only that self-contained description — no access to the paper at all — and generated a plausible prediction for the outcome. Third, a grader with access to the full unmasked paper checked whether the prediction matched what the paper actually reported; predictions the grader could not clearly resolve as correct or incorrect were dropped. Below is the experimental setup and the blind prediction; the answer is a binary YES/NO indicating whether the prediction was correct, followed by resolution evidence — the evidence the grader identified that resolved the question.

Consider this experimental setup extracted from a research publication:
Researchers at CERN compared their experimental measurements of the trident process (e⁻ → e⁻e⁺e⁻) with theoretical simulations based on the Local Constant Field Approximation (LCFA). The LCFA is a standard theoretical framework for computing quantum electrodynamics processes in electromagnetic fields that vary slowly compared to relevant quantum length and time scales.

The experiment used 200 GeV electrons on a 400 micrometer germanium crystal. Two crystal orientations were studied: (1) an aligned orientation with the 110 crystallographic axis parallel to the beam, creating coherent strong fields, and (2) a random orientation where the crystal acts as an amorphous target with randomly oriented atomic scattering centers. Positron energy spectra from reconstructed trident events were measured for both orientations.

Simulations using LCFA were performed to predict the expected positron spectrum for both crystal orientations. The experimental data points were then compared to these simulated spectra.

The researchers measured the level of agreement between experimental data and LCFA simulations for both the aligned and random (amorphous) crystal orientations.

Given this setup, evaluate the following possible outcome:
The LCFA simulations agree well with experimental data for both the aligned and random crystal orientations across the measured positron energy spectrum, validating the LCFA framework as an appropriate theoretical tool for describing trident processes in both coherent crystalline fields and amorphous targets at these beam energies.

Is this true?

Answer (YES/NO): YES